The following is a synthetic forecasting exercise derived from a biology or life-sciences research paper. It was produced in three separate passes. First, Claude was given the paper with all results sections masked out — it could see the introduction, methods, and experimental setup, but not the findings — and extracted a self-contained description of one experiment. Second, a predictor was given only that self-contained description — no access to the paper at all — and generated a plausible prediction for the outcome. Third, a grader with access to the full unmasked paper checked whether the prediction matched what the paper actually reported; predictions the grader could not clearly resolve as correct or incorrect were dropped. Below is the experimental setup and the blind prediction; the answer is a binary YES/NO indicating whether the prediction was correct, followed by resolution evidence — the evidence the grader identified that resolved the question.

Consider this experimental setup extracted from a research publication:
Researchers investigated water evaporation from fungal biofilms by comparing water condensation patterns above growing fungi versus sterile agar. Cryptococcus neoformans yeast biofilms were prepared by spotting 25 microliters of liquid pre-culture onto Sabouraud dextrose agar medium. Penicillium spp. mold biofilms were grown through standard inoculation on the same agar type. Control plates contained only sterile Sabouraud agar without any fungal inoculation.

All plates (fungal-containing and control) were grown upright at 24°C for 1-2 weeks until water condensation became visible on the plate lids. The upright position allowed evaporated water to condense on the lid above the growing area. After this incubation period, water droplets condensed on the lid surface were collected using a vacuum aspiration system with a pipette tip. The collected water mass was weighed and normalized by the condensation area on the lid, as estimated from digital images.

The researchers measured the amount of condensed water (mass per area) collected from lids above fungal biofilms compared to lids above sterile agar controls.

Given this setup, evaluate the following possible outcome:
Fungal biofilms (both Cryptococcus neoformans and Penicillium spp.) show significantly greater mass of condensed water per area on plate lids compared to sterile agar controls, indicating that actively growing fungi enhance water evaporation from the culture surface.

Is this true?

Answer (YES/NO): NO